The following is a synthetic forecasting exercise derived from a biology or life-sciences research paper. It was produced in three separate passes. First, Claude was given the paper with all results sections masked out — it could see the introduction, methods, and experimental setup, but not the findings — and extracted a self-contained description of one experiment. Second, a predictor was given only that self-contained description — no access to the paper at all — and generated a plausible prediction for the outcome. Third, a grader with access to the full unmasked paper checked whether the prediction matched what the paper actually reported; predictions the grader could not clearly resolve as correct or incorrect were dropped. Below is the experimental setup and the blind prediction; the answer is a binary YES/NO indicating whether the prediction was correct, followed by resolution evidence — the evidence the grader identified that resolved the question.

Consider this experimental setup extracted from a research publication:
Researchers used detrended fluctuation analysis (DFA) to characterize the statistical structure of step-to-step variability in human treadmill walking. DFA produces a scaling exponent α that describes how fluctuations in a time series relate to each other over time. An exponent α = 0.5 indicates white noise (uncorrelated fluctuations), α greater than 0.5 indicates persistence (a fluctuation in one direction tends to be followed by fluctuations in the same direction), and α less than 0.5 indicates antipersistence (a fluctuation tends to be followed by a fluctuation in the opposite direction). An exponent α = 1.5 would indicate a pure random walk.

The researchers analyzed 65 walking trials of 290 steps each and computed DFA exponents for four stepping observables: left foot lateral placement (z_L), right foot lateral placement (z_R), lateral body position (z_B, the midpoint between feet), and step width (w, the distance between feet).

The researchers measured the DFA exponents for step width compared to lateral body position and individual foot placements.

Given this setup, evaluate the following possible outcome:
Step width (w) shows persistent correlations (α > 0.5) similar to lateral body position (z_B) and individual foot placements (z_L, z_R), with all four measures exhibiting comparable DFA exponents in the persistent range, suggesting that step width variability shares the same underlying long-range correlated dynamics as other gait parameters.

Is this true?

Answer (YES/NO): NO